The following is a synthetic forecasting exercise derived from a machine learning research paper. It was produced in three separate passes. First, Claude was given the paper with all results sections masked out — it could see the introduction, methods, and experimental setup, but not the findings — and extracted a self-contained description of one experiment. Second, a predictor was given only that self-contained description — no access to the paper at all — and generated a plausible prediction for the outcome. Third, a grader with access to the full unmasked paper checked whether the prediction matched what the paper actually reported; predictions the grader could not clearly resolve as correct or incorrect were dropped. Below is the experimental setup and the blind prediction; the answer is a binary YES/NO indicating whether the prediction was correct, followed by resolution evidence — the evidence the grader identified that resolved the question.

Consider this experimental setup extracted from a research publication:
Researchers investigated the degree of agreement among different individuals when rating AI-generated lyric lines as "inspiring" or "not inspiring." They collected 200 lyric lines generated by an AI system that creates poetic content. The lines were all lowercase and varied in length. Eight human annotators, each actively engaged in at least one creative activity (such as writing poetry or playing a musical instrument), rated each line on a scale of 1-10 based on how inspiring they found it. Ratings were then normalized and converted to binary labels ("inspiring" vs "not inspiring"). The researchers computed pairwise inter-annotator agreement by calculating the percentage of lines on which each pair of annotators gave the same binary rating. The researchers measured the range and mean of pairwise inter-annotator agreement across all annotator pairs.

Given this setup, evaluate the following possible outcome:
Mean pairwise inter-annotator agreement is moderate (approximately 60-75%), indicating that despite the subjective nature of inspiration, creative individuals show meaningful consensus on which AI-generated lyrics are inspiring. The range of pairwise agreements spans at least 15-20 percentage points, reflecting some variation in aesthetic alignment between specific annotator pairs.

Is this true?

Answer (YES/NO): YES